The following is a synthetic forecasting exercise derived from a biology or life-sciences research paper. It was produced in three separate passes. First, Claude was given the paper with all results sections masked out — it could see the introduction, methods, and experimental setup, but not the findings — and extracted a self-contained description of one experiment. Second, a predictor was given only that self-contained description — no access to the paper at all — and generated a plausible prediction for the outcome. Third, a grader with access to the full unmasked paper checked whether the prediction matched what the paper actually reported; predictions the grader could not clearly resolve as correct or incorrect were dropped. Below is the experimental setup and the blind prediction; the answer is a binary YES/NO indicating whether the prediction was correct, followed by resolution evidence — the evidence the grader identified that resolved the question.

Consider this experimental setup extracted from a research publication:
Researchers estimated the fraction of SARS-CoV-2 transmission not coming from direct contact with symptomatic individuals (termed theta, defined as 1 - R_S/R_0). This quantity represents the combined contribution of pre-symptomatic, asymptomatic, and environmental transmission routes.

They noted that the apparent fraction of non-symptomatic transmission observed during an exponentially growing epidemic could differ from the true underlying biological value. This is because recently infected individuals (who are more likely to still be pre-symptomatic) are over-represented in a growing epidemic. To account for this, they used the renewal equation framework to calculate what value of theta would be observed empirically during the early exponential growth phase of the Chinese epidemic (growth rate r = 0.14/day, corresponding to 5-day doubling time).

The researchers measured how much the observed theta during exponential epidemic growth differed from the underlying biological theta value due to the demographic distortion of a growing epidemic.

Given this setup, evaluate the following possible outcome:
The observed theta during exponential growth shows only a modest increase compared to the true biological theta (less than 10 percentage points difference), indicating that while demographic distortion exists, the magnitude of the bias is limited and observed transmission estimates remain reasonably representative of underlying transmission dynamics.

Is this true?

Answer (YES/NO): YES